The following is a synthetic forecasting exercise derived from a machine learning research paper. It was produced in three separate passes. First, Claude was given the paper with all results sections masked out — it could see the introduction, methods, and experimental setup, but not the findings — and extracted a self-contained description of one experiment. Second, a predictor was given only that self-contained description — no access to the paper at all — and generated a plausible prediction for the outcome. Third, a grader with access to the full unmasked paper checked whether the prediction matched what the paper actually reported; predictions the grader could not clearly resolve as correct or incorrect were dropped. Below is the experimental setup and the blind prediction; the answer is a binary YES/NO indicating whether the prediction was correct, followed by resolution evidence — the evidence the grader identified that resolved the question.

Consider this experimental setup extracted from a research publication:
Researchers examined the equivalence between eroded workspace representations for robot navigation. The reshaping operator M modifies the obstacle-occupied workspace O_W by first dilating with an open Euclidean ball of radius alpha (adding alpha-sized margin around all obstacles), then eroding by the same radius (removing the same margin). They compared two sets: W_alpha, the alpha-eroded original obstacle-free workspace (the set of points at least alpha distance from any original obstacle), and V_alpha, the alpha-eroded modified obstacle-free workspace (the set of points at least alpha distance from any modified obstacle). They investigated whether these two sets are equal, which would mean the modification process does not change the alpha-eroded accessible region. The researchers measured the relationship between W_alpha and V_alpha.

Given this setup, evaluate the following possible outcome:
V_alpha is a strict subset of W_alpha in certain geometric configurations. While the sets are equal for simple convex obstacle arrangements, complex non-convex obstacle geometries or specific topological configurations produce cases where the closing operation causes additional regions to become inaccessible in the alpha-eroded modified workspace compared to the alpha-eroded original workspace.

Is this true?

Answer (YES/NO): NO